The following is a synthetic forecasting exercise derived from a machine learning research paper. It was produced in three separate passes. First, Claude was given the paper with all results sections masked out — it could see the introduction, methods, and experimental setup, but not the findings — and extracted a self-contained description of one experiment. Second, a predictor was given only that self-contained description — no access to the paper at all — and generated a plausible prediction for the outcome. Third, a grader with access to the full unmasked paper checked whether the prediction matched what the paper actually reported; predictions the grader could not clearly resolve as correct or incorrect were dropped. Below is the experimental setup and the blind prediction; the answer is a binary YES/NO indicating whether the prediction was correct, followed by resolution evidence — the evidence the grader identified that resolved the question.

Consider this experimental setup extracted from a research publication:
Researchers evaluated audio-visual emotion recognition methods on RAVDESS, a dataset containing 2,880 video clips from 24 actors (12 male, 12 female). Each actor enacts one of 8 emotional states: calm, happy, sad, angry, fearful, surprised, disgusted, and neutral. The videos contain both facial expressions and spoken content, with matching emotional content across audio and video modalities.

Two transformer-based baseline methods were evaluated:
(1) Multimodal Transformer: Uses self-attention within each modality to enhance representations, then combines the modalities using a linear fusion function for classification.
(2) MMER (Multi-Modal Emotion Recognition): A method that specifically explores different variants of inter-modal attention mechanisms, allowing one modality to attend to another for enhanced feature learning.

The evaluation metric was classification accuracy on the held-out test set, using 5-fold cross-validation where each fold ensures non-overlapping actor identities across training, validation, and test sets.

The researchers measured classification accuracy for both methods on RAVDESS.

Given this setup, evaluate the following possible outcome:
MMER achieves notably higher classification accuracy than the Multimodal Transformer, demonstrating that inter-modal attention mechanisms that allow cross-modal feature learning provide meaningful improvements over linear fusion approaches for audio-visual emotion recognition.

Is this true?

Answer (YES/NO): YES